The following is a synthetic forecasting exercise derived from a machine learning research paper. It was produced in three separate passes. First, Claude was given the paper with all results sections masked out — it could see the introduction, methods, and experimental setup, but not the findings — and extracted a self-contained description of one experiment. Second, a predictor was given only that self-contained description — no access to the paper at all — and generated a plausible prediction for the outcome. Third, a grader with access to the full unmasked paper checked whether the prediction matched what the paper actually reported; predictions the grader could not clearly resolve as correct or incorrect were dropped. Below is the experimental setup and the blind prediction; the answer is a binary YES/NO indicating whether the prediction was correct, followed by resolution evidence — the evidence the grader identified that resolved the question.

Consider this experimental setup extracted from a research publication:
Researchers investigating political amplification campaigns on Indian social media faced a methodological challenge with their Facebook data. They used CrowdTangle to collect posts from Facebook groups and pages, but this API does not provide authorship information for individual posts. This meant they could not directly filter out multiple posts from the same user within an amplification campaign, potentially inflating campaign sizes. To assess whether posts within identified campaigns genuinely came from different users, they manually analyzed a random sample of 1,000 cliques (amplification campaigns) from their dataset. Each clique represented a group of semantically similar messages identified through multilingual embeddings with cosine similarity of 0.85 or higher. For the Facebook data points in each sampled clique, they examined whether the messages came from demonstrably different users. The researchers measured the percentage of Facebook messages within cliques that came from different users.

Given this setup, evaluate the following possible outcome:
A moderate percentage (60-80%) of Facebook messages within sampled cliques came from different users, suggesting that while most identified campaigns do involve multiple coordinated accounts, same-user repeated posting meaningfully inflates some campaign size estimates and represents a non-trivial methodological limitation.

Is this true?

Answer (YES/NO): YES